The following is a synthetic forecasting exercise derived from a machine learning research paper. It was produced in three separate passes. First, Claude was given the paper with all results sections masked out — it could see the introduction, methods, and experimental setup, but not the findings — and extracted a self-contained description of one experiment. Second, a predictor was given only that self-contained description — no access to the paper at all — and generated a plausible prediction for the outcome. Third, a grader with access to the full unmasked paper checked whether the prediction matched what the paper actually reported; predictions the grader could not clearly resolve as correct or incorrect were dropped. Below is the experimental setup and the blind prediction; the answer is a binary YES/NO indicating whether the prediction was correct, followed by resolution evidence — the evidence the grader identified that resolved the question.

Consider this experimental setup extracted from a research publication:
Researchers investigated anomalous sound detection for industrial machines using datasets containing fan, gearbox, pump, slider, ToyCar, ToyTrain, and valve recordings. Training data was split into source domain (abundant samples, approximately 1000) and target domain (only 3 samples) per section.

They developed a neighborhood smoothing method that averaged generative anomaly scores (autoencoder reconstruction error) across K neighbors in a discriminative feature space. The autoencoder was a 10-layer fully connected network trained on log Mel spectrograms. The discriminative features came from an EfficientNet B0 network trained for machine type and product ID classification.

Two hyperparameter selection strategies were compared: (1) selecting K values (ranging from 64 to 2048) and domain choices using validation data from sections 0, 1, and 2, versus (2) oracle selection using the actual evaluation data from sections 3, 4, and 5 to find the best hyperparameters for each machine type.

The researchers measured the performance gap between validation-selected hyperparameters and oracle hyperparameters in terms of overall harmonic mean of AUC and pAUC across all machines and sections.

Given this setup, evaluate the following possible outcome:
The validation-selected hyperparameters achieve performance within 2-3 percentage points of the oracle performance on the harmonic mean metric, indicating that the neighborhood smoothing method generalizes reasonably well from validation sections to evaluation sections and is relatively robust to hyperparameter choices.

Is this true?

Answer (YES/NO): NO